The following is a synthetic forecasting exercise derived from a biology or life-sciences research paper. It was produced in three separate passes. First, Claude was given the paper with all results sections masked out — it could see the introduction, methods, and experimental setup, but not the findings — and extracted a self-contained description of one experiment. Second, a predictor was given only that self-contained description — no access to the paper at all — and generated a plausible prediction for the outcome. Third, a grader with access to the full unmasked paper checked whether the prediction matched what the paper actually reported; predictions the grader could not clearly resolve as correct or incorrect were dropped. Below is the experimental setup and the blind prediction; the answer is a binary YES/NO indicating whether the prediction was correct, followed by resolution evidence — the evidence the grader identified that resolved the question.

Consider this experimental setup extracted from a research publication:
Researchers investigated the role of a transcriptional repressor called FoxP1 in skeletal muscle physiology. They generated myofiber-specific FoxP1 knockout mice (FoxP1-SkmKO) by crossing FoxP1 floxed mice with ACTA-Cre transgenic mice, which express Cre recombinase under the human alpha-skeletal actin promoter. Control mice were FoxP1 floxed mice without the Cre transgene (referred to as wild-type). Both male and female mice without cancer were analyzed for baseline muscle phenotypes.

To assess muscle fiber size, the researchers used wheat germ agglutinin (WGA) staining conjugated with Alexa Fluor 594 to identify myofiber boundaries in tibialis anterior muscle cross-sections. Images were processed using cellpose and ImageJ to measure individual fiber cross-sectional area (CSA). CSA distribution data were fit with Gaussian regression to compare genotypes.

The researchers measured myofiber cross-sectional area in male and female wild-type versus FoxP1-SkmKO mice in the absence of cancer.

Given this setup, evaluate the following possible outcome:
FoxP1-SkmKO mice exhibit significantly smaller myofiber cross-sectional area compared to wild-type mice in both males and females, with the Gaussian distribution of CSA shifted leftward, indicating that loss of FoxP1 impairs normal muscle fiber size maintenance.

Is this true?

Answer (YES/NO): NO